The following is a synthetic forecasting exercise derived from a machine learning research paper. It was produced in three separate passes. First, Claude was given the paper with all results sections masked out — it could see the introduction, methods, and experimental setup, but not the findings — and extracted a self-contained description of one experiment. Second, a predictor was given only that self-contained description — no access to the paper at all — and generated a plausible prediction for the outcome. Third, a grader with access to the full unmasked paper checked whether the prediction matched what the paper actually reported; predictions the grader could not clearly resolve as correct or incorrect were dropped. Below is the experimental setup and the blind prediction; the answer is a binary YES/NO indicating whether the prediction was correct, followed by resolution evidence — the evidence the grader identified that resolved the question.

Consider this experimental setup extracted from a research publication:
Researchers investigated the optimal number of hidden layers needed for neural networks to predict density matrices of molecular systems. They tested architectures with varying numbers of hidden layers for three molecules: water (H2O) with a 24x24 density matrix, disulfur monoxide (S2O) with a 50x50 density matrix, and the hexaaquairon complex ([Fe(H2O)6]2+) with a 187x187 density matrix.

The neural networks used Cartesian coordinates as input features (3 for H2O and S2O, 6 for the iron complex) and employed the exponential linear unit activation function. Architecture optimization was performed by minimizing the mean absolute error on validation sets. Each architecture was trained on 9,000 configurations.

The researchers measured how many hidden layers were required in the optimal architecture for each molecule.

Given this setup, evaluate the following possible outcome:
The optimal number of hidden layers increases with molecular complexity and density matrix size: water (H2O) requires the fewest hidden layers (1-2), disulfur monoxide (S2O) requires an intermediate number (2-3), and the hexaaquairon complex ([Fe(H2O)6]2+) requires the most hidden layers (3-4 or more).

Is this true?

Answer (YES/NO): NO